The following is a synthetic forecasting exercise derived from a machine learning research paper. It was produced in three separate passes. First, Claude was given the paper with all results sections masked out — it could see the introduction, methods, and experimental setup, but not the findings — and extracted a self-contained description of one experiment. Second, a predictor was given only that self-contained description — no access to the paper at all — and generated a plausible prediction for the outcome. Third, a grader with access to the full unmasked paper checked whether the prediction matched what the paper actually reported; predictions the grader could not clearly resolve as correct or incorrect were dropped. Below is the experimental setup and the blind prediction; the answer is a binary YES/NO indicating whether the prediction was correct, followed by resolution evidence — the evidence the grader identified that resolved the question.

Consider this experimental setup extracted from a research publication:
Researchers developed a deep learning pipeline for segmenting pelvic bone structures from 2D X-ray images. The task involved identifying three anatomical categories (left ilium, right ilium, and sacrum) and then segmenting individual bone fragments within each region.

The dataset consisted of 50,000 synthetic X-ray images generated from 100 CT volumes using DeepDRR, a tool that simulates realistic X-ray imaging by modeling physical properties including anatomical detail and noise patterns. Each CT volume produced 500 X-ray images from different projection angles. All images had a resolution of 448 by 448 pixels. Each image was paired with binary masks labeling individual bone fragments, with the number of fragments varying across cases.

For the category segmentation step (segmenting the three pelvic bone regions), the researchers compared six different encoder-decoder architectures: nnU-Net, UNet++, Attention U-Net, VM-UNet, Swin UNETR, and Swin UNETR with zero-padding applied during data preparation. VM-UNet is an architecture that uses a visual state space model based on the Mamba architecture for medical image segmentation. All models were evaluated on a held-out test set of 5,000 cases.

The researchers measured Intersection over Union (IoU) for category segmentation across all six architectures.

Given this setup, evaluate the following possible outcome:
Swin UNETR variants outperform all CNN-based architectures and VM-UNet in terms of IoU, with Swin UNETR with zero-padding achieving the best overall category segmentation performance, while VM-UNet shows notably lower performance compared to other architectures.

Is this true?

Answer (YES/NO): YES